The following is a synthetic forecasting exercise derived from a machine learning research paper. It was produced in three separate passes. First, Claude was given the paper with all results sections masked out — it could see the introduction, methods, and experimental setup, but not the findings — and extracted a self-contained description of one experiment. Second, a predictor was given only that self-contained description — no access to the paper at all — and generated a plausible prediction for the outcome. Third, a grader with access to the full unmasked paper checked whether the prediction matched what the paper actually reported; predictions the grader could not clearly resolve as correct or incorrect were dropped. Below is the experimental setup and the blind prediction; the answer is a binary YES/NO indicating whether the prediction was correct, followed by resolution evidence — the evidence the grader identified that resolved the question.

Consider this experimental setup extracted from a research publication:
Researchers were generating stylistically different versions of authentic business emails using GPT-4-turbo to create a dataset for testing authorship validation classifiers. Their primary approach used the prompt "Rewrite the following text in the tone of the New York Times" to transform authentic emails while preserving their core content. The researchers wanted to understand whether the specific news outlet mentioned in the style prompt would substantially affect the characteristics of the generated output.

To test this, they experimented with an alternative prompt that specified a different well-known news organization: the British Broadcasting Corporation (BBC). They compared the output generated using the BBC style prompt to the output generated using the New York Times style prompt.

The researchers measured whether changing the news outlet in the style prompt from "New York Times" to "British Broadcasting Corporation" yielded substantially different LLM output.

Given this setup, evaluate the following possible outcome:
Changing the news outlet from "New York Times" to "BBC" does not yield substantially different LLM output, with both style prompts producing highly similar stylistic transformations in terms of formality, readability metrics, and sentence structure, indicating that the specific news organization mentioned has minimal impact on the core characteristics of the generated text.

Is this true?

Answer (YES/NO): YES